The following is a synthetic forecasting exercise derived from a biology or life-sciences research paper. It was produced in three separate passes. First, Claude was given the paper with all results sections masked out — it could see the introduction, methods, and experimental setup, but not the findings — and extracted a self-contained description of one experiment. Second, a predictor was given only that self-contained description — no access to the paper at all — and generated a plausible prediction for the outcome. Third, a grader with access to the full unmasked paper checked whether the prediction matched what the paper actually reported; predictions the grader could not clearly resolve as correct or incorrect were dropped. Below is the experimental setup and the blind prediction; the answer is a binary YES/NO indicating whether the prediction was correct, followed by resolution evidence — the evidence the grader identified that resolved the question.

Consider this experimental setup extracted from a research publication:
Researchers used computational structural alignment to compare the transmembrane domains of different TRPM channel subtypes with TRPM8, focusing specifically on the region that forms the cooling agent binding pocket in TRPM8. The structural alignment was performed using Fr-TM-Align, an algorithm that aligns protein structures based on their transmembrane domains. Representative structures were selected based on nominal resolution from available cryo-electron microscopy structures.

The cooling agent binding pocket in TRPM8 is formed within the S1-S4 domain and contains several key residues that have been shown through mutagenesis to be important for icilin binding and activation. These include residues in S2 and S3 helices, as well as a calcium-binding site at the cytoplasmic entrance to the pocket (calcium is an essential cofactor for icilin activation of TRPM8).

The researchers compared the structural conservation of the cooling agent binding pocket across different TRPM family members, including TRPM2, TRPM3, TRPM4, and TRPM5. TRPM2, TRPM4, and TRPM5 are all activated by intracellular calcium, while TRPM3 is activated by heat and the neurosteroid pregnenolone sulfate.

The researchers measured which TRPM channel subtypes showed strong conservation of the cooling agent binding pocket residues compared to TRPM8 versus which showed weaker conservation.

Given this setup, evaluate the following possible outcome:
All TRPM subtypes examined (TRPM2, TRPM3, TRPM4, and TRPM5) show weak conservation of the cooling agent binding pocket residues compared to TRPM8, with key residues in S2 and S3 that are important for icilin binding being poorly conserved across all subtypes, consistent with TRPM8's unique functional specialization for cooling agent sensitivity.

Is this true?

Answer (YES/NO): NO